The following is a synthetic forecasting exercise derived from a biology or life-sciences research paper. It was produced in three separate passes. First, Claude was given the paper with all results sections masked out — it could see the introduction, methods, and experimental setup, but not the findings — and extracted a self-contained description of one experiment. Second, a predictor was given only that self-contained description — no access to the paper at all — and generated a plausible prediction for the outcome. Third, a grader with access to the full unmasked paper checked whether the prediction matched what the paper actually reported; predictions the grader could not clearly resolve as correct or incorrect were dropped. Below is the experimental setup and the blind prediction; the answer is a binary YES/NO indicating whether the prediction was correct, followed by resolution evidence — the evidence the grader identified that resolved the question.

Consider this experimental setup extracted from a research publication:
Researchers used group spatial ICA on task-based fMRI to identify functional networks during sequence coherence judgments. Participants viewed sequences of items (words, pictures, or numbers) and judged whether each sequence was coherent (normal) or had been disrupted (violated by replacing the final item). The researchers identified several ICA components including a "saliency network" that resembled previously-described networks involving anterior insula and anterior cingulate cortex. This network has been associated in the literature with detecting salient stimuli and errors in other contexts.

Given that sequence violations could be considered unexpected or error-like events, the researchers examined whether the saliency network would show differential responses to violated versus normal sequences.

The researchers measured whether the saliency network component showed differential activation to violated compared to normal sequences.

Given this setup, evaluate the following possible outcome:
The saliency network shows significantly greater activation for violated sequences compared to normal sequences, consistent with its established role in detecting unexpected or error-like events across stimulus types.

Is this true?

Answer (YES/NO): NO